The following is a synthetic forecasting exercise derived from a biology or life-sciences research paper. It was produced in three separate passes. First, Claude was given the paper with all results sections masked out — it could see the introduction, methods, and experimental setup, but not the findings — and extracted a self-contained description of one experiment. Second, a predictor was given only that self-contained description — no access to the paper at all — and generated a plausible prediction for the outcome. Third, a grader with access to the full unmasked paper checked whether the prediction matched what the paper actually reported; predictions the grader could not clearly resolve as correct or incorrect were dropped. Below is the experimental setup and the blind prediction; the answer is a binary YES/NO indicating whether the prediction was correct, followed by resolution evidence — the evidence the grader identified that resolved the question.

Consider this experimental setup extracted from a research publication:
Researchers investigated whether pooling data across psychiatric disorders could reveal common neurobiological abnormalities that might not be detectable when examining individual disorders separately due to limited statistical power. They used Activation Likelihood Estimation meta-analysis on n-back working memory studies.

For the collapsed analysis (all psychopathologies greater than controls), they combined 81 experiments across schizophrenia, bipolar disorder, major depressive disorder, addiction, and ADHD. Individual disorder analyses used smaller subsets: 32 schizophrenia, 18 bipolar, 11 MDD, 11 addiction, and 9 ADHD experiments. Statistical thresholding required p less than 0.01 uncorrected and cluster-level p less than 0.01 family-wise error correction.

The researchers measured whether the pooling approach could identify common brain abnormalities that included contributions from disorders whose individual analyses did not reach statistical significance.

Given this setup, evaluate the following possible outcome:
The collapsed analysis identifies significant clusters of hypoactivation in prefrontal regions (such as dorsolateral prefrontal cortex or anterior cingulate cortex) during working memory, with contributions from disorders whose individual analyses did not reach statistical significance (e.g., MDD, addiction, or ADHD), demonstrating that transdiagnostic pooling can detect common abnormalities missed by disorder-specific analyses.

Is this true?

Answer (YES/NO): NO